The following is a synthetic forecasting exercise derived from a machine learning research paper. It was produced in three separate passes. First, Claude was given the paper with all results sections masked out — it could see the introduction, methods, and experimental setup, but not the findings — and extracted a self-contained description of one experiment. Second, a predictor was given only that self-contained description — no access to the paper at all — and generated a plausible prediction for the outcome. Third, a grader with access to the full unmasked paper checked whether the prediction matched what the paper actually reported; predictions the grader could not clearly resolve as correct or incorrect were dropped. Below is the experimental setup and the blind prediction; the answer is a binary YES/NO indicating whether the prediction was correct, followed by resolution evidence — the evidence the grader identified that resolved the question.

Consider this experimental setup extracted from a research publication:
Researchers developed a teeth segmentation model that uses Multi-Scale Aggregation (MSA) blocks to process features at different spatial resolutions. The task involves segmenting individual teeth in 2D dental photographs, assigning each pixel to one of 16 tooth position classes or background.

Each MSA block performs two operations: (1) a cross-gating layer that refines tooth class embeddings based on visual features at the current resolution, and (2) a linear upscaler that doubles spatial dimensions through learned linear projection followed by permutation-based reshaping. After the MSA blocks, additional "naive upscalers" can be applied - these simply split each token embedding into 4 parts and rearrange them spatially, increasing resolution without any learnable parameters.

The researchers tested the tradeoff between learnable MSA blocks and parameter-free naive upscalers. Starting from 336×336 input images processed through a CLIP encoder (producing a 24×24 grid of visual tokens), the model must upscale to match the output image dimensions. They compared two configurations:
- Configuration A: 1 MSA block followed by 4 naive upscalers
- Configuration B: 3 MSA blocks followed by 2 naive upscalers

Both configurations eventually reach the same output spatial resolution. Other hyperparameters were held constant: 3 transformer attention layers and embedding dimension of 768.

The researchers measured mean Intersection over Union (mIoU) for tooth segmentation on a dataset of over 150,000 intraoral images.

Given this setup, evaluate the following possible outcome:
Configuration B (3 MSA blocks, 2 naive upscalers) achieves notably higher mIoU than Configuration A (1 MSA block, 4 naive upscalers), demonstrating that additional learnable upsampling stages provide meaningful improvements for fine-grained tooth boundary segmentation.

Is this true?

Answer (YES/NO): YES